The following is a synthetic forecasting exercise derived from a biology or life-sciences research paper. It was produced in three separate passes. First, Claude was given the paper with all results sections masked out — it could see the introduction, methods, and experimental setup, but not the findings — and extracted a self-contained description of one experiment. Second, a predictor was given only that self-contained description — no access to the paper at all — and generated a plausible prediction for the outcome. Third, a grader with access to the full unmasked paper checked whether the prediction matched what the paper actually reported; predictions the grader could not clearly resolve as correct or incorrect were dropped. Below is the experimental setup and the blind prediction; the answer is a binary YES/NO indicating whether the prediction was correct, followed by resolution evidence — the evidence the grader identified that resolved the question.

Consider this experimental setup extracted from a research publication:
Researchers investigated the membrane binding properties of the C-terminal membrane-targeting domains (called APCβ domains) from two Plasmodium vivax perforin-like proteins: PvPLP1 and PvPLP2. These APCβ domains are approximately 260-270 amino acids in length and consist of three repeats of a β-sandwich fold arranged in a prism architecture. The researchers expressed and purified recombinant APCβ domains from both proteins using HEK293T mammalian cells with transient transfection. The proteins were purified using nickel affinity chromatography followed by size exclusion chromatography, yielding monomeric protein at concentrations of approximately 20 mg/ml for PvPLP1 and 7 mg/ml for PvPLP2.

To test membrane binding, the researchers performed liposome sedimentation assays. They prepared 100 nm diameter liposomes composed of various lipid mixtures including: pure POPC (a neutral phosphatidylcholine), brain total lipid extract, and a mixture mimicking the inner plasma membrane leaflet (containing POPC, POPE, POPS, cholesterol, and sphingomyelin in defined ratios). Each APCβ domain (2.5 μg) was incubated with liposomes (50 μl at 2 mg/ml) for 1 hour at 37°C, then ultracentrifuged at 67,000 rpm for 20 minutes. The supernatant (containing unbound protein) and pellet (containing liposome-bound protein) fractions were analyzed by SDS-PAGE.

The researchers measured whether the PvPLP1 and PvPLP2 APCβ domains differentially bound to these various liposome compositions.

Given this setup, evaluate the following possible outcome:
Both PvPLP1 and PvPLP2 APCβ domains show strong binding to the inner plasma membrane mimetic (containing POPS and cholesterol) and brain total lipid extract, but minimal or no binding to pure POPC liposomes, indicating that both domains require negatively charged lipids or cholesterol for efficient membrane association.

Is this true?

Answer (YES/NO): NO